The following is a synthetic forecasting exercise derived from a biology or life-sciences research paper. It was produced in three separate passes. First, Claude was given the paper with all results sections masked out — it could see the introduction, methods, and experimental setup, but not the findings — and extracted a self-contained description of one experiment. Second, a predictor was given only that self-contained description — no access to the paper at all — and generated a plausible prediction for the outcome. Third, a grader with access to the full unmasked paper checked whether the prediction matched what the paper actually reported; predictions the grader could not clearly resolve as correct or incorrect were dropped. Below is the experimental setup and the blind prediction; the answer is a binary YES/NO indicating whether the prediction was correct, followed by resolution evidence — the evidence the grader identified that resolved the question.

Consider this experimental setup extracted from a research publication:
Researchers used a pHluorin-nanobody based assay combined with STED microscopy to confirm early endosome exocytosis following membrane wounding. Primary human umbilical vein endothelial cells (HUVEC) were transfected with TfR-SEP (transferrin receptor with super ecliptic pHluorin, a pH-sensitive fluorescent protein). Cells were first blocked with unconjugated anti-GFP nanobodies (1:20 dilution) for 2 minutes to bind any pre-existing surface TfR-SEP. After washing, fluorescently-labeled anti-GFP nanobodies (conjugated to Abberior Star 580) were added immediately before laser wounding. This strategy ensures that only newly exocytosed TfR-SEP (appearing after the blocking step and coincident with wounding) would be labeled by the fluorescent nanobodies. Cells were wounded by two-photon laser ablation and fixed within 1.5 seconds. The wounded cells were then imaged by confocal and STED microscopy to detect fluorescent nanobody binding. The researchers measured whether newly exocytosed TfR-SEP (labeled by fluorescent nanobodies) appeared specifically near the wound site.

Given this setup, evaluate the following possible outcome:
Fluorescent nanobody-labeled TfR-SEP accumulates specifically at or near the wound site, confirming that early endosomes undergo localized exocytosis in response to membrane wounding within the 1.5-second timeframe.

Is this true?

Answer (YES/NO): YES